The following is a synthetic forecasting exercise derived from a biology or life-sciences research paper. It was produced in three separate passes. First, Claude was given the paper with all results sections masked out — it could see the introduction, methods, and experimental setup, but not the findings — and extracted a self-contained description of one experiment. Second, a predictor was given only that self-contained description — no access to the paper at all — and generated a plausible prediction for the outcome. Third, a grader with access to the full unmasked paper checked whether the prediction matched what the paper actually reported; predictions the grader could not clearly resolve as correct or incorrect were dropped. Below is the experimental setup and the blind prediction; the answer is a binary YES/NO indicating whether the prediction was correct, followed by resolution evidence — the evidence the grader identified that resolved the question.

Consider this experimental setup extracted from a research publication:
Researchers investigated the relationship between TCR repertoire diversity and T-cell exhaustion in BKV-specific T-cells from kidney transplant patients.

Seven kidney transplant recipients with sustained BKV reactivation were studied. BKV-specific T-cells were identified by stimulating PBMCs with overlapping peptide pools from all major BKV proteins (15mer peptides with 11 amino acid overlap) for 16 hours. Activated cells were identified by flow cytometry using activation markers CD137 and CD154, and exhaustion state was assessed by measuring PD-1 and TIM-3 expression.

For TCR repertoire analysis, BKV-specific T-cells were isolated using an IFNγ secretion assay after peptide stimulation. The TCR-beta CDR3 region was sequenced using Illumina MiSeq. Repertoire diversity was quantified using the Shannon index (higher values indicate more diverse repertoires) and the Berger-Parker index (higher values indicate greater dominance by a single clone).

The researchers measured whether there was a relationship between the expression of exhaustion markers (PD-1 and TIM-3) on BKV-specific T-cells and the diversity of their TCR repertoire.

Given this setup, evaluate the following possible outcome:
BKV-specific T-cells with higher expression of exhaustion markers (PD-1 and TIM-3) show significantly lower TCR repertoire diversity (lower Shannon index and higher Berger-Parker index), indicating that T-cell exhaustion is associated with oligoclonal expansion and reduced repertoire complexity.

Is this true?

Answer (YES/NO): NO